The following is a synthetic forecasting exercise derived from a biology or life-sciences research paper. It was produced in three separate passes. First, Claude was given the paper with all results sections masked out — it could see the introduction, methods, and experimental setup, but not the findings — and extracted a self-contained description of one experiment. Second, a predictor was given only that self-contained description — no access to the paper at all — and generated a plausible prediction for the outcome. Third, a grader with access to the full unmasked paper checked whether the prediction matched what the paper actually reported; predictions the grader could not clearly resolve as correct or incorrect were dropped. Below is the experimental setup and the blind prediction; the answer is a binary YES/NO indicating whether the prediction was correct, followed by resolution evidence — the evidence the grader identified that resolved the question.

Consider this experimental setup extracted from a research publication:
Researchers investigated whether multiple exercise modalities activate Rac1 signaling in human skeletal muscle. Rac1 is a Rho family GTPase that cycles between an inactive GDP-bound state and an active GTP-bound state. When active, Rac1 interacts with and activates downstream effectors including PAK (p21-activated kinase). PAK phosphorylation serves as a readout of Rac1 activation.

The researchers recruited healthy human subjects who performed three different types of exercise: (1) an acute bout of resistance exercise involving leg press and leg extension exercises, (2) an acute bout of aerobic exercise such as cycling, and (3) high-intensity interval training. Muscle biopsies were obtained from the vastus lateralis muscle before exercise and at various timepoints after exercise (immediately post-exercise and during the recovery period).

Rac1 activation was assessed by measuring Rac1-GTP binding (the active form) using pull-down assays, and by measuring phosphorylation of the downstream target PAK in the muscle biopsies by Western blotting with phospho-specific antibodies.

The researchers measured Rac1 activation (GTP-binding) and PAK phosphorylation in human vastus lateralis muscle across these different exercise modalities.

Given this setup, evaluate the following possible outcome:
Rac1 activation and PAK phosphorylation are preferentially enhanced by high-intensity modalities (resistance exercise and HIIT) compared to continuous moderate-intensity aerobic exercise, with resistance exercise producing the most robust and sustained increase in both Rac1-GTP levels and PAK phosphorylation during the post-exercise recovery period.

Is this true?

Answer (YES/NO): NO